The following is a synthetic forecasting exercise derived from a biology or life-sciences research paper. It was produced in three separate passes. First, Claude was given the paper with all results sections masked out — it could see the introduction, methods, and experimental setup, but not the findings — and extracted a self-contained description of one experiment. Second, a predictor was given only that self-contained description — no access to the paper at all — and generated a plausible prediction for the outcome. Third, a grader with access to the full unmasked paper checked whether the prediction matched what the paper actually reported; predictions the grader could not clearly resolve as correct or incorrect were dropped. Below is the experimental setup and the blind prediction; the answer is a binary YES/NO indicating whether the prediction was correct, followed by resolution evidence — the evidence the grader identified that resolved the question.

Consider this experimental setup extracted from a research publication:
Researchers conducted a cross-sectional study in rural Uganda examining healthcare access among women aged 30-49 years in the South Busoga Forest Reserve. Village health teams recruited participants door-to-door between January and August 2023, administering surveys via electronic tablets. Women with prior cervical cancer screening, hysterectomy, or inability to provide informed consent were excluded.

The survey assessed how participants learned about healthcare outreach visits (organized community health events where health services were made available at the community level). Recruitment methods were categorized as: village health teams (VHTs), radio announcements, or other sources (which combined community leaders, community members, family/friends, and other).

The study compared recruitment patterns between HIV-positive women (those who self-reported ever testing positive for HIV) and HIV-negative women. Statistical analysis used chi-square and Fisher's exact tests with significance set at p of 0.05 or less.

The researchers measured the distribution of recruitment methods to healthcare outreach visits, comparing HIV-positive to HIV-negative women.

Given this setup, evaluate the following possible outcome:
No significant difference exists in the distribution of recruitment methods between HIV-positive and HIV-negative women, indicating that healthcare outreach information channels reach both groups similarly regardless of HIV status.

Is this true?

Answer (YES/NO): NO